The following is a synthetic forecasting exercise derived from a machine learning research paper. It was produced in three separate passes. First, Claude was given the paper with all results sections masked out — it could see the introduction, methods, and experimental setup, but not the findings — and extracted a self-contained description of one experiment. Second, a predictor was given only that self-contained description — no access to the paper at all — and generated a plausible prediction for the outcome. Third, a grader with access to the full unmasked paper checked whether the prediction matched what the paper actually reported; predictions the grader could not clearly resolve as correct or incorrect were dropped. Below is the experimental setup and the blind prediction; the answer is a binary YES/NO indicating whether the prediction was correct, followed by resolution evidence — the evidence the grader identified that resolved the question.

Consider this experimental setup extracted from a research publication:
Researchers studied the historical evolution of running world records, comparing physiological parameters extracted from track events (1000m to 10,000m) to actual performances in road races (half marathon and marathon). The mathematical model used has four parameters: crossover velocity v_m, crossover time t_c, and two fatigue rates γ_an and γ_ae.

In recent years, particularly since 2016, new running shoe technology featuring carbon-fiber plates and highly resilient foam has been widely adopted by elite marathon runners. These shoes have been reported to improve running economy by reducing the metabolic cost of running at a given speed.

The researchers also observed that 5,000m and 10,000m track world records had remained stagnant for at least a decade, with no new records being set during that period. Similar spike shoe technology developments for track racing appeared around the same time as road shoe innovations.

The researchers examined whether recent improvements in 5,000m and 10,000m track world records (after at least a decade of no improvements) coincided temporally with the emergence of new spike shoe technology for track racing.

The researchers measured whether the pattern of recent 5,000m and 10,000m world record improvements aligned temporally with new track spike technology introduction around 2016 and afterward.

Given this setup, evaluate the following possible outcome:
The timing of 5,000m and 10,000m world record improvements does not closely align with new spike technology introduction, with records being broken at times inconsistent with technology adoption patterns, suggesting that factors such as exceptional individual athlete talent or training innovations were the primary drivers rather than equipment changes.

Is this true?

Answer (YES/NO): NO